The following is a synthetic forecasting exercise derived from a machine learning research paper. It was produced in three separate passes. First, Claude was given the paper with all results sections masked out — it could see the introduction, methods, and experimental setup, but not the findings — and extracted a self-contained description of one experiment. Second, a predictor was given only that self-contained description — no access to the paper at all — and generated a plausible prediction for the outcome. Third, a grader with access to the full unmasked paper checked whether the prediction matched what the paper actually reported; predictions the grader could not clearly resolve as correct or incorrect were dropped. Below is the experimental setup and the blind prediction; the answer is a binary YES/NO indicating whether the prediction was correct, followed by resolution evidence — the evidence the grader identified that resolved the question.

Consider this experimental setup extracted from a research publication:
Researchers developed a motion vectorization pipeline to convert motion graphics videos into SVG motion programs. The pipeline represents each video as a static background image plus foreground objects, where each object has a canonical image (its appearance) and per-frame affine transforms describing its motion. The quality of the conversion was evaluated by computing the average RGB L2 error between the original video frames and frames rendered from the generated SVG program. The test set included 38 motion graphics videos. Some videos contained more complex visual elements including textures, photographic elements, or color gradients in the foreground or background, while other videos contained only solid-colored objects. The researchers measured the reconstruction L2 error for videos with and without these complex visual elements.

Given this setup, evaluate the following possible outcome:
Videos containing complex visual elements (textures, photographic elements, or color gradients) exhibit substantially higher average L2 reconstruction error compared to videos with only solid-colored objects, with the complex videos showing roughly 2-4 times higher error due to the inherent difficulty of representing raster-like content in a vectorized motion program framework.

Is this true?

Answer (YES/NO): YES